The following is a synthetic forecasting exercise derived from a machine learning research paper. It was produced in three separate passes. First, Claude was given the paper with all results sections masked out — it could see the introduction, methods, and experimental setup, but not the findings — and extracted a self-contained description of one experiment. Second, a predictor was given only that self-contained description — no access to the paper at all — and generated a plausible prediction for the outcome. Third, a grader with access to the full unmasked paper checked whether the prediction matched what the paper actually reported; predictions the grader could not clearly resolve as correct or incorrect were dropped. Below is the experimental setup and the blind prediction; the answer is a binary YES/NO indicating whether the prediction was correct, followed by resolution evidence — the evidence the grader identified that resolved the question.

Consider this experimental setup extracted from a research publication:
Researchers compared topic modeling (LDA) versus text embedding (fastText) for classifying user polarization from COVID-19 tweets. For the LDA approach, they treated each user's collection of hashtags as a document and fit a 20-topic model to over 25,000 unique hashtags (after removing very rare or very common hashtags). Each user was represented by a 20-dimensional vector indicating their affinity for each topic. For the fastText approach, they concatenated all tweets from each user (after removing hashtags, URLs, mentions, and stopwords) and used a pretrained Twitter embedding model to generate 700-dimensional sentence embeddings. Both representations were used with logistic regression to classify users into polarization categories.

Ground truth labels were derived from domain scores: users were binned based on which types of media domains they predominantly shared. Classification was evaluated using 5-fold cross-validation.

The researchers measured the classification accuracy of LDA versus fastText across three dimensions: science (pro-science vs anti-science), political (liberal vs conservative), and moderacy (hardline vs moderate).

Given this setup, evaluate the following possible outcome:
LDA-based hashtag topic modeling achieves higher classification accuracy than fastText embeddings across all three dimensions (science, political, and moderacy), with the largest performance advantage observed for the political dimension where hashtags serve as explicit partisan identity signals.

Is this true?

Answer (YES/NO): NO